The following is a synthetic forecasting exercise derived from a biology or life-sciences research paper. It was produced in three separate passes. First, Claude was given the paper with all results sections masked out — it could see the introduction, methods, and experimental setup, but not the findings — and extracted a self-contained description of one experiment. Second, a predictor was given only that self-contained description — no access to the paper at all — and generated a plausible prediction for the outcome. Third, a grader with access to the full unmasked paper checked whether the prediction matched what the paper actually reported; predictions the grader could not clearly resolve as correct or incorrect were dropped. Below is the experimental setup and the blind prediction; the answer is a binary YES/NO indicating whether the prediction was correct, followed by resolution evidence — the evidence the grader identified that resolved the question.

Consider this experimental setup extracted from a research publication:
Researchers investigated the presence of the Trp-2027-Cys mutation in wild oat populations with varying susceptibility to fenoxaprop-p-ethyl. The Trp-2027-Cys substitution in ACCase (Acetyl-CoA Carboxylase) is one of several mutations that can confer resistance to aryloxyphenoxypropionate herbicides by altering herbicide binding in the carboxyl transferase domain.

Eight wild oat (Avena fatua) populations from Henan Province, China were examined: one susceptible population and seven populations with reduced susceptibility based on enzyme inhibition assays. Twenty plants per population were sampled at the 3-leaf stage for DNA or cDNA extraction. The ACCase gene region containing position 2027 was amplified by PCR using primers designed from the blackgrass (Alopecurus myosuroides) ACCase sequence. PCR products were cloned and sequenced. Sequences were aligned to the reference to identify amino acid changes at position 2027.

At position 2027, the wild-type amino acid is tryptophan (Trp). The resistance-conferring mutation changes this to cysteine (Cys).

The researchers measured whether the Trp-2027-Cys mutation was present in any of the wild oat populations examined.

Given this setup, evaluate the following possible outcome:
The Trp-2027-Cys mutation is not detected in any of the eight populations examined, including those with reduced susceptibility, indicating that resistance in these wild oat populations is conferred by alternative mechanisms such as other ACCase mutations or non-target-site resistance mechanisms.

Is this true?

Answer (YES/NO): YES